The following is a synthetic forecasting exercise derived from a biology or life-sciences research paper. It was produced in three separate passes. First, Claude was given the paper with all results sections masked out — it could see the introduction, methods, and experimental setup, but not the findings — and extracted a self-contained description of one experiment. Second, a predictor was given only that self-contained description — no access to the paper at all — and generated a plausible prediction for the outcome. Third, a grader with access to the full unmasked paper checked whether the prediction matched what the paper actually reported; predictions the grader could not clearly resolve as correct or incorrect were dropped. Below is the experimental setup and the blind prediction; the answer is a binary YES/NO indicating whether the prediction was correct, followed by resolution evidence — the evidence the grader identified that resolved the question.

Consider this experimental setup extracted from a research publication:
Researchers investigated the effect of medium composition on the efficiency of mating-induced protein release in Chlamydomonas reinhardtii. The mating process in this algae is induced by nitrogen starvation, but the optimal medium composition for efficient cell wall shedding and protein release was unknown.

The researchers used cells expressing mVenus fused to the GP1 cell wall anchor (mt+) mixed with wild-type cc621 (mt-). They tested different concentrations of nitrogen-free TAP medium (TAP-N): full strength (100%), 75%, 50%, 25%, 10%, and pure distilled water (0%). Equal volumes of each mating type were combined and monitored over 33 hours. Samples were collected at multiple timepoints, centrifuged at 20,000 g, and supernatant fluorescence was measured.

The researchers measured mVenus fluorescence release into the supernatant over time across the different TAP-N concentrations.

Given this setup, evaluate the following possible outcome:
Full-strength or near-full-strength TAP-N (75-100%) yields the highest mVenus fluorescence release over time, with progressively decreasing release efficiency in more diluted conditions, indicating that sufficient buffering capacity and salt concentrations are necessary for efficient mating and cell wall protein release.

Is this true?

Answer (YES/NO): NO